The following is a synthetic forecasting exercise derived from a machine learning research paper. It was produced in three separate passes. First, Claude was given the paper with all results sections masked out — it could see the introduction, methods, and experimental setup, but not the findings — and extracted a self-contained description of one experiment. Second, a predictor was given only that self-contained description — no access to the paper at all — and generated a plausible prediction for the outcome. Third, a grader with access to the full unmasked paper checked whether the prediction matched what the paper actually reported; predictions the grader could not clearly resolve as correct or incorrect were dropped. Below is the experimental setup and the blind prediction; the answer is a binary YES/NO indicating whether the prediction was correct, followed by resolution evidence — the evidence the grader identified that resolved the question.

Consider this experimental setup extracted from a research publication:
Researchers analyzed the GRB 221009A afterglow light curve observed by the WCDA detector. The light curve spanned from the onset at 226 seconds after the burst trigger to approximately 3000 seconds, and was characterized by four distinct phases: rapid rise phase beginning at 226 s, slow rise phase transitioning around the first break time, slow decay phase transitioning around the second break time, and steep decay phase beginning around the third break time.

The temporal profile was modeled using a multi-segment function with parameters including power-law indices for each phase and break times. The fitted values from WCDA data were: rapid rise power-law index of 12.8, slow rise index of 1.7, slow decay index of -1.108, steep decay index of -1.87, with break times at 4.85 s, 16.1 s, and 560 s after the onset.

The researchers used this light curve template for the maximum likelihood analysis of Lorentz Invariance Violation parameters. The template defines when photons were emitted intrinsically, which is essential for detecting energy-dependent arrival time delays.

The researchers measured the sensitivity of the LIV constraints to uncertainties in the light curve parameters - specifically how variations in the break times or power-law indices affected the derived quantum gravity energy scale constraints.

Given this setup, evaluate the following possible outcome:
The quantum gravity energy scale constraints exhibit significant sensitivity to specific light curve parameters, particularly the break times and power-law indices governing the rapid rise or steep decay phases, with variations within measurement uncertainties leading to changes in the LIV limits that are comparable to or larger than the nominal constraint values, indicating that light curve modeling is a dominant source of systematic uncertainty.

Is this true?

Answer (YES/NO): NO